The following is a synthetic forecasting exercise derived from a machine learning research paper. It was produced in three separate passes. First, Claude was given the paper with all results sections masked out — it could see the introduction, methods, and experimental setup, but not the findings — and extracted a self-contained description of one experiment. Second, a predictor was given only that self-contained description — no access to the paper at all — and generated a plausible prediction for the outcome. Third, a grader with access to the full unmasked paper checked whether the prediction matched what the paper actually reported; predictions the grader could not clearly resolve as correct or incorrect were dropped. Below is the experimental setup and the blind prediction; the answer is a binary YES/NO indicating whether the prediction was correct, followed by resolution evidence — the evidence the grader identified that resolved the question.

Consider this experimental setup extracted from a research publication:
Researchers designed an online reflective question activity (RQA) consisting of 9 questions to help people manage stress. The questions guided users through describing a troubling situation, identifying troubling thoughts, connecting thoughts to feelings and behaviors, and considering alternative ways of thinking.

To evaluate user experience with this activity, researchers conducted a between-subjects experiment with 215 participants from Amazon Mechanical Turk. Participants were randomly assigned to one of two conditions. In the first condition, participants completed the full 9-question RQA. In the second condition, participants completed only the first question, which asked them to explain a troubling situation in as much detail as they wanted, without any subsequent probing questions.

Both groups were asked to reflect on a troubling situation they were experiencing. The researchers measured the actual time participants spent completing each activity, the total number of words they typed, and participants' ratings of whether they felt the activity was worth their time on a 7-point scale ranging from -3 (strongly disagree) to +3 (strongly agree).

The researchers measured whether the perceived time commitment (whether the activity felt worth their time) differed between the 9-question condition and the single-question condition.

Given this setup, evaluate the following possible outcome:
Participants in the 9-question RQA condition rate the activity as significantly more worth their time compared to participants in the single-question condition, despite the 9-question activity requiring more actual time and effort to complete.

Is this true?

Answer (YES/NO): NO